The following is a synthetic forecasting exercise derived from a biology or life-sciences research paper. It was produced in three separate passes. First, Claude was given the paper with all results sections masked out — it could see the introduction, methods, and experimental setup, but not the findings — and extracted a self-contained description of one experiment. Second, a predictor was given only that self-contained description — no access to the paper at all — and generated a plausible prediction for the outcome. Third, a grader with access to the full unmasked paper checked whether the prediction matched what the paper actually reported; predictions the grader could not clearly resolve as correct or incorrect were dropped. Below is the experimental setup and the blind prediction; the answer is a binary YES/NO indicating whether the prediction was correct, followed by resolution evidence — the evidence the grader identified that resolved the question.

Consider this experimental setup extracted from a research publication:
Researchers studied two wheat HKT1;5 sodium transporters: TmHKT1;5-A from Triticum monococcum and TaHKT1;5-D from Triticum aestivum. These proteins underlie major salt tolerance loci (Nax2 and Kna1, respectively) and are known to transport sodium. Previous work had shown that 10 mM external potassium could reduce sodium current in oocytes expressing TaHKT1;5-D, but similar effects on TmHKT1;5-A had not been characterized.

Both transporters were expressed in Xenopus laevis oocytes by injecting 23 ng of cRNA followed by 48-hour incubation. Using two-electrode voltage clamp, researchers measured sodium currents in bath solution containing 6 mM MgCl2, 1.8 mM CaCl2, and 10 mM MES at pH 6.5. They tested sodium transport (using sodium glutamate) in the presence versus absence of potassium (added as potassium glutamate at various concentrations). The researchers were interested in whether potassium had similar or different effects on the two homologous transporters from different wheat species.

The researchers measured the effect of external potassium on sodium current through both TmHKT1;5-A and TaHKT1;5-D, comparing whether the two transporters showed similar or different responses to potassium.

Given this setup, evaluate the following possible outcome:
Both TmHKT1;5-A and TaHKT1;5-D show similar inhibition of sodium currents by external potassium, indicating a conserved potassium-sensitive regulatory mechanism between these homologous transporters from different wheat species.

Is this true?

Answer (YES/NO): NO